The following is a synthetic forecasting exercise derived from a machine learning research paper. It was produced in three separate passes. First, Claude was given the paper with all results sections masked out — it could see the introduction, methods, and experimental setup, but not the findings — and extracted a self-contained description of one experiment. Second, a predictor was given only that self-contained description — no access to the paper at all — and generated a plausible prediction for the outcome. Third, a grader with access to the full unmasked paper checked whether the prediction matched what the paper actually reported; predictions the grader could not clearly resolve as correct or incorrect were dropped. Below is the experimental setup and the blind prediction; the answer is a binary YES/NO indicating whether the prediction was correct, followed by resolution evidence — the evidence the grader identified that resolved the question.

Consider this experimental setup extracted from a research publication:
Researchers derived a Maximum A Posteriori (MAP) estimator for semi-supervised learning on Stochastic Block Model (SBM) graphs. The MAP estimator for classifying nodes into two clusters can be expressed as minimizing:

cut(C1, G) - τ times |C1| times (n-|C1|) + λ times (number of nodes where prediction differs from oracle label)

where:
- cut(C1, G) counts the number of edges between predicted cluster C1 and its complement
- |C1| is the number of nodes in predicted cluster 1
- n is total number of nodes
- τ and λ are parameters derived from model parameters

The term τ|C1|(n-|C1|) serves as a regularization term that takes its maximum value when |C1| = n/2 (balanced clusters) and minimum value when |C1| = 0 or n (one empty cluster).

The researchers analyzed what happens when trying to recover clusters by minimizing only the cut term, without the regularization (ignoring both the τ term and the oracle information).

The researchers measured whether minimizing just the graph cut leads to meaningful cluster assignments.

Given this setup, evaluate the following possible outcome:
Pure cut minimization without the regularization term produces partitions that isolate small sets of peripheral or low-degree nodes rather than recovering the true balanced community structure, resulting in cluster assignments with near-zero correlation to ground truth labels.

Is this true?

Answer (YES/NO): NO